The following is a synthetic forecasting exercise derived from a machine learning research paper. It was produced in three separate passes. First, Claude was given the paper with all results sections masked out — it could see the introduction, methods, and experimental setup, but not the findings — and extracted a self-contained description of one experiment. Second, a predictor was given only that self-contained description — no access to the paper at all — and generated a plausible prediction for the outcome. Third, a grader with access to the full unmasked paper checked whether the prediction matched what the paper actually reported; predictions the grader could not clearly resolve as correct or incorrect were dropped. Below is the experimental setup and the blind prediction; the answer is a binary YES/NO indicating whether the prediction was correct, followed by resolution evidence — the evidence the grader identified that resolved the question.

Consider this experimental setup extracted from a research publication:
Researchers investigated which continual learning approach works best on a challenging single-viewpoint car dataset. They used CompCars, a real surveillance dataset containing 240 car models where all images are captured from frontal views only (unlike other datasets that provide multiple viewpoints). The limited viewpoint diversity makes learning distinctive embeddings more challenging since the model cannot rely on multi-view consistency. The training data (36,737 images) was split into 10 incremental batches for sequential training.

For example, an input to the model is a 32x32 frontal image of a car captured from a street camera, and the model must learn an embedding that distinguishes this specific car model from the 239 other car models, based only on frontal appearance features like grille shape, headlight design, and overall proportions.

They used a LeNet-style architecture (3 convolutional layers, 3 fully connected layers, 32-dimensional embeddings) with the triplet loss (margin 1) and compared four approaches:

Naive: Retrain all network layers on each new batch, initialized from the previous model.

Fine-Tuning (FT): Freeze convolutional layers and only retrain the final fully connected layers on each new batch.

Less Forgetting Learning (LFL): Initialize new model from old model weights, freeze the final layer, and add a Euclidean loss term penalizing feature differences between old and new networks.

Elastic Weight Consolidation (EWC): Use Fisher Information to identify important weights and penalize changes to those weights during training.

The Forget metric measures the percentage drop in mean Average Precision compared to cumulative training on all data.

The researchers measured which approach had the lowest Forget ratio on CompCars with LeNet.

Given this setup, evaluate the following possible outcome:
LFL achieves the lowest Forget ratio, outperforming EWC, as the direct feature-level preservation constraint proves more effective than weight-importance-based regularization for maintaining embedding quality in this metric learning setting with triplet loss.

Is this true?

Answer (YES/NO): NO